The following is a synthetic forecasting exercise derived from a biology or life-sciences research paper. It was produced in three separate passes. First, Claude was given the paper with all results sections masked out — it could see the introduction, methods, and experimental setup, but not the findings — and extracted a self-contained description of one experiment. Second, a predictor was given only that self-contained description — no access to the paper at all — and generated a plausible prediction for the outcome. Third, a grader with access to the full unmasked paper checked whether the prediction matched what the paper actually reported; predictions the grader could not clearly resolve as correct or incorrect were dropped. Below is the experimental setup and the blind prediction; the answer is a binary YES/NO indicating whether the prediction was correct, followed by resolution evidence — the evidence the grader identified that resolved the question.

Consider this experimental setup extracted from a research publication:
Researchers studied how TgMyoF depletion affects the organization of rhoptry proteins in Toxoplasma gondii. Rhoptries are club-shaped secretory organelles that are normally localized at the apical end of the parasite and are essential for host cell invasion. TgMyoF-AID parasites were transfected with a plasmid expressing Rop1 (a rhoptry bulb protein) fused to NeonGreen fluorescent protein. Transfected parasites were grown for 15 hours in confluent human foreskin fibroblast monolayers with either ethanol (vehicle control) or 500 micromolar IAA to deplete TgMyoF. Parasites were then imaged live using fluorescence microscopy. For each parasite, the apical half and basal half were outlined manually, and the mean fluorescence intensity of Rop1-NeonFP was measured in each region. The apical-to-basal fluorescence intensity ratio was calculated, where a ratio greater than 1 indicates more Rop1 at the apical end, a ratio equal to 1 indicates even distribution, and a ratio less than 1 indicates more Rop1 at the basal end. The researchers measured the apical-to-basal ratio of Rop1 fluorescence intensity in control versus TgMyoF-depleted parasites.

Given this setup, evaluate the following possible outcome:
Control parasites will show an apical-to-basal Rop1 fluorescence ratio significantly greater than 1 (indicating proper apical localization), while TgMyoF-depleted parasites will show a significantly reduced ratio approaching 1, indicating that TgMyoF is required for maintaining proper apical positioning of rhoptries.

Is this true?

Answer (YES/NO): NO